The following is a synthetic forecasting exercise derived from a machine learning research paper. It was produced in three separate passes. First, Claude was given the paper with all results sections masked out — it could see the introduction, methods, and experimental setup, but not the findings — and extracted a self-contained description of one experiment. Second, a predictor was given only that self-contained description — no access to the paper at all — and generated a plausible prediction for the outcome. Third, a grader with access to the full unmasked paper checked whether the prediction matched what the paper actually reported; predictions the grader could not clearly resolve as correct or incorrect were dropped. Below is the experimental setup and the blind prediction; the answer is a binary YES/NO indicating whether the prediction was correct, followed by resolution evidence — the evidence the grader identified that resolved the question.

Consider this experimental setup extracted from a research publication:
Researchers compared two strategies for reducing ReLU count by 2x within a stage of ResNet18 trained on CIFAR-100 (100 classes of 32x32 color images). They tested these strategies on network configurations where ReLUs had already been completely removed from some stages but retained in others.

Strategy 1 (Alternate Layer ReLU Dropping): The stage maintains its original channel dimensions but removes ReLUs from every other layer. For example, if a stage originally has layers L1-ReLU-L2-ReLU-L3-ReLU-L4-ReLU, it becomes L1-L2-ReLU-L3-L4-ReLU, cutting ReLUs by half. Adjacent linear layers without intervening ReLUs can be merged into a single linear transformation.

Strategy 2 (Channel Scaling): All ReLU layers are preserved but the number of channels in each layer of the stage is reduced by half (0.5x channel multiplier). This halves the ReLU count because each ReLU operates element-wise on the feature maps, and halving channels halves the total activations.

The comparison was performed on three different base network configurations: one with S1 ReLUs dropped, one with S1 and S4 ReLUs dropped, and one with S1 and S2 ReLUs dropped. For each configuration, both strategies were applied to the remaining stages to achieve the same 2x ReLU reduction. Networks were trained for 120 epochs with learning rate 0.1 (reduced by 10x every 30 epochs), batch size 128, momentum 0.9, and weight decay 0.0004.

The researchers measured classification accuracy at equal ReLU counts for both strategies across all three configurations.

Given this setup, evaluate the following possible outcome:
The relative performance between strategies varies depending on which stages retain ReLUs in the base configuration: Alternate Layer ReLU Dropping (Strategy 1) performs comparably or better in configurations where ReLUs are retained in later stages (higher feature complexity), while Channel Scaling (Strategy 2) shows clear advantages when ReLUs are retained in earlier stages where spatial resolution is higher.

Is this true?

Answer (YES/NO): NO